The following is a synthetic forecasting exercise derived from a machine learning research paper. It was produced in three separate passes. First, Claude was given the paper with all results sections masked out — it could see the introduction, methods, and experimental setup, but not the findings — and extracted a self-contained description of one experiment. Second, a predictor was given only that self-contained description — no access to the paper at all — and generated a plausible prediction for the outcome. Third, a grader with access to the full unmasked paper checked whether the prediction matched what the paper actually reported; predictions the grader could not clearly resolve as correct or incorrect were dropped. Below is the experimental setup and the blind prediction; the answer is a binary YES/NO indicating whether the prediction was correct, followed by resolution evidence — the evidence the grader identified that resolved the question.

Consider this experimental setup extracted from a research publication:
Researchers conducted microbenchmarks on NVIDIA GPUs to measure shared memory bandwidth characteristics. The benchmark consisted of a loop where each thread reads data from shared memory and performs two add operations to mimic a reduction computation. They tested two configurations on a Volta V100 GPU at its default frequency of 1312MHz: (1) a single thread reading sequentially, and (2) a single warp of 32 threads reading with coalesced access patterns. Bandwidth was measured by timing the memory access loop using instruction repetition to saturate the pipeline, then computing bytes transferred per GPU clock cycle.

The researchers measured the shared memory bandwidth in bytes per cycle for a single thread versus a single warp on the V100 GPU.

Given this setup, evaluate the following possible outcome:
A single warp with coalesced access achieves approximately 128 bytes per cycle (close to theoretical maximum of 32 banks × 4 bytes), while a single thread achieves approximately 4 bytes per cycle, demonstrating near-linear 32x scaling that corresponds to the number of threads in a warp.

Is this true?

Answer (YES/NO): NO